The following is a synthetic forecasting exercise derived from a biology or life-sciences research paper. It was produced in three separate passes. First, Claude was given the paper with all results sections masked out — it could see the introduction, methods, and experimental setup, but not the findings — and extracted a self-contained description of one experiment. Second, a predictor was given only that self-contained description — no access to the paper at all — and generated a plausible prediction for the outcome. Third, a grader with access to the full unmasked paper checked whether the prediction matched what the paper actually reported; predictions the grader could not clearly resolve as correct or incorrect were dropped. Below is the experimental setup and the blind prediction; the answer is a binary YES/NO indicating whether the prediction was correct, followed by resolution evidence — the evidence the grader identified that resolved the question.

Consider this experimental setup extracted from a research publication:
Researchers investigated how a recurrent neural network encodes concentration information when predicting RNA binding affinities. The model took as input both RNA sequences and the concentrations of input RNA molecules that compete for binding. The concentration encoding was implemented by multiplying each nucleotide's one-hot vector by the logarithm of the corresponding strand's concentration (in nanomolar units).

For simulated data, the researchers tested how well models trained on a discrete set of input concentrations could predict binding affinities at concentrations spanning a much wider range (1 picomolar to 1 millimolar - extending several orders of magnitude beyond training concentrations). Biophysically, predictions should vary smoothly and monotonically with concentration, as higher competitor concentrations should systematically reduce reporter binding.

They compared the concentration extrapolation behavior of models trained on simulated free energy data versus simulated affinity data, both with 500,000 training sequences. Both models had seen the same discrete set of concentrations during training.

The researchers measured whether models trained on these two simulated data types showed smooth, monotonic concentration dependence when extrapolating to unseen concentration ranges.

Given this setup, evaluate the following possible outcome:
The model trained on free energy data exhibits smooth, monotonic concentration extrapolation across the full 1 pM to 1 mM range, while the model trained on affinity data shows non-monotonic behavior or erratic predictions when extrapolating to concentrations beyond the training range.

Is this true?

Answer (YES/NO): NO